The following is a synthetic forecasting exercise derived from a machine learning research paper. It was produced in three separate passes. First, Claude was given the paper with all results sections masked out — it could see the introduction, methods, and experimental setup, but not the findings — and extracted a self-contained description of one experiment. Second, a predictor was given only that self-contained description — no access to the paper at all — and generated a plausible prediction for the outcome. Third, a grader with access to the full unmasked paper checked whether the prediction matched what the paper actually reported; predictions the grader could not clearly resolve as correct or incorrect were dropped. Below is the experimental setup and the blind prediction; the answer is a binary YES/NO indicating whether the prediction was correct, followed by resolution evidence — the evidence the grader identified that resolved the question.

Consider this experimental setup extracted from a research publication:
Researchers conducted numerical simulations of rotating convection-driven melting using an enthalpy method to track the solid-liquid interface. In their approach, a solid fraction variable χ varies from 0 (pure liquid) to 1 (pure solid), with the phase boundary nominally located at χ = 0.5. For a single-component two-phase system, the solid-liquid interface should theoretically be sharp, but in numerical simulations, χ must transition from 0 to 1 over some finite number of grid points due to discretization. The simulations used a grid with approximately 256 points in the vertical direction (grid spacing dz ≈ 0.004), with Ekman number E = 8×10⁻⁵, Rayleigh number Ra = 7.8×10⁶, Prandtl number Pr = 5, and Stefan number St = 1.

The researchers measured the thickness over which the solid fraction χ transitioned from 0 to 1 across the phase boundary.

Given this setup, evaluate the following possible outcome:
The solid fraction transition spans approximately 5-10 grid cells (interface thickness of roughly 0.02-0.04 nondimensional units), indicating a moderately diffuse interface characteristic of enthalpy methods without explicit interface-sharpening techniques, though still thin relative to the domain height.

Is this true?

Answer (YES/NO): NO